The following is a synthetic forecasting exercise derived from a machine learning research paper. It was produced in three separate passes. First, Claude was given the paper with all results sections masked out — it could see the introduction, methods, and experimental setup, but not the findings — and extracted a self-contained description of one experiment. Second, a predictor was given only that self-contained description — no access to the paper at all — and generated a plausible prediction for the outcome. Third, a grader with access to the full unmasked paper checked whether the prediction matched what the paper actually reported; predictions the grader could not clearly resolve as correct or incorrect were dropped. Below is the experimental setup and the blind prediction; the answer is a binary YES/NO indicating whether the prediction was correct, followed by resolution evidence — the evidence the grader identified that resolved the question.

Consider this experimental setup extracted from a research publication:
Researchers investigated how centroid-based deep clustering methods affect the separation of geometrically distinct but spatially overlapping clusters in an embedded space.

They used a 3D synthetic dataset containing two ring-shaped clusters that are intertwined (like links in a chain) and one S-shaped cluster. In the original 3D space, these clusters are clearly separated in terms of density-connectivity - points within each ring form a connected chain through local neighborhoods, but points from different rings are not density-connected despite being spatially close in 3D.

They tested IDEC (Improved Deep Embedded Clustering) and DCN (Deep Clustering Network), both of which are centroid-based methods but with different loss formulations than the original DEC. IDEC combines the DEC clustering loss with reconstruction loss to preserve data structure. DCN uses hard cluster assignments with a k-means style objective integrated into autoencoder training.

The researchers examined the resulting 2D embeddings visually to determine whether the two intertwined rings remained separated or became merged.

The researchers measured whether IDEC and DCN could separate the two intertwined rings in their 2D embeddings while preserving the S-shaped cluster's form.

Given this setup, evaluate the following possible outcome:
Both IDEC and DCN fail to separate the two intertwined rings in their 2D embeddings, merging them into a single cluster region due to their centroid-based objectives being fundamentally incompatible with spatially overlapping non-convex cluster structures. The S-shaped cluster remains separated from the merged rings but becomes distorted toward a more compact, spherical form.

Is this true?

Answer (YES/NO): NO